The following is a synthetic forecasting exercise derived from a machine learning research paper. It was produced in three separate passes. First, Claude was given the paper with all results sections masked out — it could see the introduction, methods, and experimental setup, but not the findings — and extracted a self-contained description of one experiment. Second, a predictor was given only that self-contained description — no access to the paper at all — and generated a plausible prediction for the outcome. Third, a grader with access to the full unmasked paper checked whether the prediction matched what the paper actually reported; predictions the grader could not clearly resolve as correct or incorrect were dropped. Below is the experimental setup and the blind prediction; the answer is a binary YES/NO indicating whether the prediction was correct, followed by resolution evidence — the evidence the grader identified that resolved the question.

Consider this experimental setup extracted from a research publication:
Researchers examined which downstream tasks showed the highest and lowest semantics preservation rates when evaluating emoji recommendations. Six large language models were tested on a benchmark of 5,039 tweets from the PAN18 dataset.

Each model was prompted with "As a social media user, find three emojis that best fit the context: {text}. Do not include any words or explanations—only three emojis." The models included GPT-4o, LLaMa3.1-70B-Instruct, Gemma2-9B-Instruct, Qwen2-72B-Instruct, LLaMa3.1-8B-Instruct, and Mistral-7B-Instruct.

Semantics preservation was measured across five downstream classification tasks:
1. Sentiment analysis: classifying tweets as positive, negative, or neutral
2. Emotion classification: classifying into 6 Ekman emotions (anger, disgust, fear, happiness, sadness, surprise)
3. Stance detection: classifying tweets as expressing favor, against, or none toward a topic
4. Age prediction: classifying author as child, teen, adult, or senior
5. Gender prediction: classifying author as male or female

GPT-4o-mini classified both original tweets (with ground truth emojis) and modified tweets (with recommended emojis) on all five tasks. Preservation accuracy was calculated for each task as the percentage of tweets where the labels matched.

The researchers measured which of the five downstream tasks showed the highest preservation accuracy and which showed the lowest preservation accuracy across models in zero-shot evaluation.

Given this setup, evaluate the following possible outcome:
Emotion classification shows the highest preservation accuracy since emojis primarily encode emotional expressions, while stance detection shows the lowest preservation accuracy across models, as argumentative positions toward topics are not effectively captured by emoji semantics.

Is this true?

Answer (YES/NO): NO